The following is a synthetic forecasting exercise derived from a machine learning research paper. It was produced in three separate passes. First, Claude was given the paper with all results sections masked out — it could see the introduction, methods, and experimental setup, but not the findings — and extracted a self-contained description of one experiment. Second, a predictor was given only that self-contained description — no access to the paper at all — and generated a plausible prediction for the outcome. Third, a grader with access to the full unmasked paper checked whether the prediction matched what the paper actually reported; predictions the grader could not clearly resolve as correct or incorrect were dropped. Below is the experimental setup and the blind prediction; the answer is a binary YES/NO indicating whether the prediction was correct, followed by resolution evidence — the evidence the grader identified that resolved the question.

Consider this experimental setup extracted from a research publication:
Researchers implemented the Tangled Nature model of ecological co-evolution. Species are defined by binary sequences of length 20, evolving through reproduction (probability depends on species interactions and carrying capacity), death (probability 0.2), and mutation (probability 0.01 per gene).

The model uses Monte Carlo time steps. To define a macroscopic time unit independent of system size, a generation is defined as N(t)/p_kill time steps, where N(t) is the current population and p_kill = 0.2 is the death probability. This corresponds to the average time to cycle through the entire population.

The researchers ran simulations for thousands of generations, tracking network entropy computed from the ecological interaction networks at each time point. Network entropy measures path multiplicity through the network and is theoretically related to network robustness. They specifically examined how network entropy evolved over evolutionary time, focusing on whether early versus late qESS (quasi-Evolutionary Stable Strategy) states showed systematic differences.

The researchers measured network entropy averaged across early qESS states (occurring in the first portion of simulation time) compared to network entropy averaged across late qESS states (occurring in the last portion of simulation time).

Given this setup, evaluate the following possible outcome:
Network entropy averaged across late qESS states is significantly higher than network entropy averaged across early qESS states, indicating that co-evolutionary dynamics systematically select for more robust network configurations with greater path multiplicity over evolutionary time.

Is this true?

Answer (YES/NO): YES